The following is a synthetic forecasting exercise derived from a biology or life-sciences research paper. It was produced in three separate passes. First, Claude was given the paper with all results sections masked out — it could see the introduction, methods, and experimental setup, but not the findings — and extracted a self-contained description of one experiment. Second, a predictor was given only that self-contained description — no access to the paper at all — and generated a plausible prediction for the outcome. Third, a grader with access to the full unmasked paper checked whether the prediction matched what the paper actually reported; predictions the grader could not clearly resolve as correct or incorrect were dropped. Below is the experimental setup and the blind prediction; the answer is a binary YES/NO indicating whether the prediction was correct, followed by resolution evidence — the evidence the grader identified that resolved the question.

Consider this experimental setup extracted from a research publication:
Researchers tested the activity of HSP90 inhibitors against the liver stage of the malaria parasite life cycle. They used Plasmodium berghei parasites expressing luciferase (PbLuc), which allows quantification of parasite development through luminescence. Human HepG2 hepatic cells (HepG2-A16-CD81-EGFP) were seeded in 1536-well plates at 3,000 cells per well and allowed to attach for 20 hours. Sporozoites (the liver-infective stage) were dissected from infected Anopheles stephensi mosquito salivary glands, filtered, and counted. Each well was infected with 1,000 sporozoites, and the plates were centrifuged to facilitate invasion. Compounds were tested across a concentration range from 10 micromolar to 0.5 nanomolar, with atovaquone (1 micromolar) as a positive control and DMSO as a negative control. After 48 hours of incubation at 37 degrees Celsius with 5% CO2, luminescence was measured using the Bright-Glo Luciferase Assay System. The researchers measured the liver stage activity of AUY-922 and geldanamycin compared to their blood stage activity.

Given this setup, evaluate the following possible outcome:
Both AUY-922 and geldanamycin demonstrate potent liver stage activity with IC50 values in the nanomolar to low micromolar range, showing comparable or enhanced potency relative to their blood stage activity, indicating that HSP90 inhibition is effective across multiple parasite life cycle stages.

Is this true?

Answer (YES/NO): NO